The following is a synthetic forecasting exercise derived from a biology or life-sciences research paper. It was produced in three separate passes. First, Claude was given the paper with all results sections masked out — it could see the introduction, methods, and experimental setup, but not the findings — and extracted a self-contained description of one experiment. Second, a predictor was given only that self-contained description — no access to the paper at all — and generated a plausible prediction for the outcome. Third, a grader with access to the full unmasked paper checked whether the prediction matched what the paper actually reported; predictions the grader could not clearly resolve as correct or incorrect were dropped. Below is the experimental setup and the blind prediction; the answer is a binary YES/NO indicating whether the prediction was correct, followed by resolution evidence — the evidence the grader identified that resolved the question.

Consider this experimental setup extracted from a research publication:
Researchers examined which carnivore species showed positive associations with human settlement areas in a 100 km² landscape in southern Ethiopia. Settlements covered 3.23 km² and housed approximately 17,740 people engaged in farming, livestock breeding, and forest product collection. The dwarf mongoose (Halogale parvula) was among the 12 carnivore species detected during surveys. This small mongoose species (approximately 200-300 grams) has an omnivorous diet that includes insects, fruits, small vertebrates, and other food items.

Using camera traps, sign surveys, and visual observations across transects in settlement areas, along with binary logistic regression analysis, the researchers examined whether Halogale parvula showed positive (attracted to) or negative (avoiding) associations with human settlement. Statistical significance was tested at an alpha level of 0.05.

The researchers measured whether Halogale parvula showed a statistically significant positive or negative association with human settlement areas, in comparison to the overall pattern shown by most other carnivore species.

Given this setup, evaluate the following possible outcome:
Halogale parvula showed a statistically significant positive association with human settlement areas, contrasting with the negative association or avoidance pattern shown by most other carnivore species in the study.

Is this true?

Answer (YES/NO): YES